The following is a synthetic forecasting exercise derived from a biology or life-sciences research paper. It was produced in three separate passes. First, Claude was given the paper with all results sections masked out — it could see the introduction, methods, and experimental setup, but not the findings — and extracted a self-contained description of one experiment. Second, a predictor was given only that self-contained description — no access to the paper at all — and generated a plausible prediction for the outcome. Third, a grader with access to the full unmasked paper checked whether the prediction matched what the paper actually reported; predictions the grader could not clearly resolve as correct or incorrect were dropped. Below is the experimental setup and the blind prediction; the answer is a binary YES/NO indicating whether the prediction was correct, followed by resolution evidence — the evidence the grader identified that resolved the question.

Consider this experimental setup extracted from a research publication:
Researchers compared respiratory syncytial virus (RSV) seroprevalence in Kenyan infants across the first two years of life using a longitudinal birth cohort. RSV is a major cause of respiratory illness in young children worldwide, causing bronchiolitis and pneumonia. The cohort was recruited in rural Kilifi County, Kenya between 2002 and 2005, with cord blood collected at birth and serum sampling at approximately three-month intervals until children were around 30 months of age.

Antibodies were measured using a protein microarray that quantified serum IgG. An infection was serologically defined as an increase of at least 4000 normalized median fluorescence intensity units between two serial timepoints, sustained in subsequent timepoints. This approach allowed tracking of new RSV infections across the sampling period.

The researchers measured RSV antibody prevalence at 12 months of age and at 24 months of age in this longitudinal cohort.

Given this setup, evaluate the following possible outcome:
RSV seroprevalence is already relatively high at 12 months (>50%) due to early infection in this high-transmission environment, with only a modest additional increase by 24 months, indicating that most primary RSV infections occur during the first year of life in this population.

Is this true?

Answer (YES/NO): NO